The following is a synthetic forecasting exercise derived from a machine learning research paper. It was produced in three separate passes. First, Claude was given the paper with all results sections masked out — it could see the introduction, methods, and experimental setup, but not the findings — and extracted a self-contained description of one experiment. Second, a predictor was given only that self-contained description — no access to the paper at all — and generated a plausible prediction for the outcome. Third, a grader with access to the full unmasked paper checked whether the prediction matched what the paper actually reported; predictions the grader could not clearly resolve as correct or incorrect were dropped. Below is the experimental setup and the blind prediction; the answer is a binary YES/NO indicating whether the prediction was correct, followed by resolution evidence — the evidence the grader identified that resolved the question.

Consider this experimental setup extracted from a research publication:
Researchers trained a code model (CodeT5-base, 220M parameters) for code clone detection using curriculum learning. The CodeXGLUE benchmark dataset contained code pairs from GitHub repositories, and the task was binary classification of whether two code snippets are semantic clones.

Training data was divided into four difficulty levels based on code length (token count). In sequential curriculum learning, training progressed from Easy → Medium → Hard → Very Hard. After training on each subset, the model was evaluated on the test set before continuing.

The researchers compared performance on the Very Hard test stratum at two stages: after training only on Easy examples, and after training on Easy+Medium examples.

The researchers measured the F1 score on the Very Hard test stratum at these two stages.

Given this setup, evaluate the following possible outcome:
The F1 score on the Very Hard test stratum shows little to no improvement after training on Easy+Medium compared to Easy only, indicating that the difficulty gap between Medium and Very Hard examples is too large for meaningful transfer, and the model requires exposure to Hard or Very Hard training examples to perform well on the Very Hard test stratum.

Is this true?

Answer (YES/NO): NO